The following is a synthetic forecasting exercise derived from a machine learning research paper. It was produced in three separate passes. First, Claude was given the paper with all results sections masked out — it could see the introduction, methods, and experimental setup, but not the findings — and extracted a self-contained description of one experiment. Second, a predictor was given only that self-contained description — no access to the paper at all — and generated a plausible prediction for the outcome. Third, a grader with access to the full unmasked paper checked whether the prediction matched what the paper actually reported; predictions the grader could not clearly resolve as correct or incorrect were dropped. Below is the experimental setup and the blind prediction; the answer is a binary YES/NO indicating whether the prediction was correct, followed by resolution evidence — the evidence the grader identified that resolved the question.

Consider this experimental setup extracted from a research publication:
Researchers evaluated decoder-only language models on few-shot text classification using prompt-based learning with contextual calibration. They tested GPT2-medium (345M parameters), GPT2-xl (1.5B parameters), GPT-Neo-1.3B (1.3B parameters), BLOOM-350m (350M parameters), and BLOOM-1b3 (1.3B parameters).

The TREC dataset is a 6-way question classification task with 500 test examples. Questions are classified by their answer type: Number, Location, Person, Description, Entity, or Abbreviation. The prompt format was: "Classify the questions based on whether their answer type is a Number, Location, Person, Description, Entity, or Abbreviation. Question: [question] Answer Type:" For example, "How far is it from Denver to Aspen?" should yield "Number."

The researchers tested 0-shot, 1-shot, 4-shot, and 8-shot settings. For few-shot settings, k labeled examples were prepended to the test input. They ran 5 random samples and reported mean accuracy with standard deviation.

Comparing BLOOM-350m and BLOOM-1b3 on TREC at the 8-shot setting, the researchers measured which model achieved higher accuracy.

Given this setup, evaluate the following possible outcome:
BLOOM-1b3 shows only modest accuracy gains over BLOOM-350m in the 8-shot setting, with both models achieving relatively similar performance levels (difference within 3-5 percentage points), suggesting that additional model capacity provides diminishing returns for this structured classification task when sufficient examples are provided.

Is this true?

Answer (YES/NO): NO